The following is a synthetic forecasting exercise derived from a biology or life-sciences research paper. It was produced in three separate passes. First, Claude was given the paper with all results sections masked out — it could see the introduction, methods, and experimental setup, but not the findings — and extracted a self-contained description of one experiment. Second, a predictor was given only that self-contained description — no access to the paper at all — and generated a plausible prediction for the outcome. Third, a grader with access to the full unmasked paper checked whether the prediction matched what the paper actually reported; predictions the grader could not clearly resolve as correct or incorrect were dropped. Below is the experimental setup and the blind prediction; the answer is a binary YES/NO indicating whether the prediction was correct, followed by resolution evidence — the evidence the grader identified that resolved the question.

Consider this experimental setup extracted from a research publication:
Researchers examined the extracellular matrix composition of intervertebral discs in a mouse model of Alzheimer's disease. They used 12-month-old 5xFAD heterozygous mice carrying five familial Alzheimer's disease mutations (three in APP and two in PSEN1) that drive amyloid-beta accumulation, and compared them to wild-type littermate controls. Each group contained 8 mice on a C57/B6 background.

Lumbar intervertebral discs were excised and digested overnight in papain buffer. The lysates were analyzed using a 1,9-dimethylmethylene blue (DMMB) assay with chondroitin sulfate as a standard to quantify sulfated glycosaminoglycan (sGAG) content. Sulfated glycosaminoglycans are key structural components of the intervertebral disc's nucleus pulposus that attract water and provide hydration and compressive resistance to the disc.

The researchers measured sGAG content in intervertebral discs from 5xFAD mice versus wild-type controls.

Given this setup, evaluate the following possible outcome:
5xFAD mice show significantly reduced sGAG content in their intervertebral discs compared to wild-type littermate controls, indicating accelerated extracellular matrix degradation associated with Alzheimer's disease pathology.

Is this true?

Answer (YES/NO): NO